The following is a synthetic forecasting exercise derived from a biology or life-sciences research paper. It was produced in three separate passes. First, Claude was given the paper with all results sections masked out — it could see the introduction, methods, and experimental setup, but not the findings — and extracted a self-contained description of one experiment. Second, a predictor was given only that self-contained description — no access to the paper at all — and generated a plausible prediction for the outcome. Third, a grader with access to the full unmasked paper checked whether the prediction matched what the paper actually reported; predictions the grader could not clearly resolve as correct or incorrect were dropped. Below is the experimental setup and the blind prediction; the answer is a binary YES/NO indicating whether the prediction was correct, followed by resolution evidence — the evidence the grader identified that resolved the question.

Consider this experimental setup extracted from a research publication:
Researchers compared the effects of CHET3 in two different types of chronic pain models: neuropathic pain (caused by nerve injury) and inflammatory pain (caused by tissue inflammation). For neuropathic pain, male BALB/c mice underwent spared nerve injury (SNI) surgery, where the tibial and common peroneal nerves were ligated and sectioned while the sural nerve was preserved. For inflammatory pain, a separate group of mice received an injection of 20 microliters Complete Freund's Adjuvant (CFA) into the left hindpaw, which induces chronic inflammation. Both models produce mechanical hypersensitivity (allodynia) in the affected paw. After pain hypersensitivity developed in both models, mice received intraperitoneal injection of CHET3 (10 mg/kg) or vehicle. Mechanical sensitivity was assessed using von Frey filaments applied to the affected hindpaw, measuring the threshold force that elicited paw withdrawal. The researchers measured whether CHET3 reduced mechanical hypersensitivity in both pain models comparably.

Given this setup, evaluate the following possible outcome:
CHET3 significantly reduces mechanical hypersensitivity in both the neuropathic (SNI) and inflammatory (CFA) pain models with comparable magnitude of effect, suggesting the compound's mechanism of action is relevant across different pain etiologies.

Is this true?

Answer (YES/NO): NO